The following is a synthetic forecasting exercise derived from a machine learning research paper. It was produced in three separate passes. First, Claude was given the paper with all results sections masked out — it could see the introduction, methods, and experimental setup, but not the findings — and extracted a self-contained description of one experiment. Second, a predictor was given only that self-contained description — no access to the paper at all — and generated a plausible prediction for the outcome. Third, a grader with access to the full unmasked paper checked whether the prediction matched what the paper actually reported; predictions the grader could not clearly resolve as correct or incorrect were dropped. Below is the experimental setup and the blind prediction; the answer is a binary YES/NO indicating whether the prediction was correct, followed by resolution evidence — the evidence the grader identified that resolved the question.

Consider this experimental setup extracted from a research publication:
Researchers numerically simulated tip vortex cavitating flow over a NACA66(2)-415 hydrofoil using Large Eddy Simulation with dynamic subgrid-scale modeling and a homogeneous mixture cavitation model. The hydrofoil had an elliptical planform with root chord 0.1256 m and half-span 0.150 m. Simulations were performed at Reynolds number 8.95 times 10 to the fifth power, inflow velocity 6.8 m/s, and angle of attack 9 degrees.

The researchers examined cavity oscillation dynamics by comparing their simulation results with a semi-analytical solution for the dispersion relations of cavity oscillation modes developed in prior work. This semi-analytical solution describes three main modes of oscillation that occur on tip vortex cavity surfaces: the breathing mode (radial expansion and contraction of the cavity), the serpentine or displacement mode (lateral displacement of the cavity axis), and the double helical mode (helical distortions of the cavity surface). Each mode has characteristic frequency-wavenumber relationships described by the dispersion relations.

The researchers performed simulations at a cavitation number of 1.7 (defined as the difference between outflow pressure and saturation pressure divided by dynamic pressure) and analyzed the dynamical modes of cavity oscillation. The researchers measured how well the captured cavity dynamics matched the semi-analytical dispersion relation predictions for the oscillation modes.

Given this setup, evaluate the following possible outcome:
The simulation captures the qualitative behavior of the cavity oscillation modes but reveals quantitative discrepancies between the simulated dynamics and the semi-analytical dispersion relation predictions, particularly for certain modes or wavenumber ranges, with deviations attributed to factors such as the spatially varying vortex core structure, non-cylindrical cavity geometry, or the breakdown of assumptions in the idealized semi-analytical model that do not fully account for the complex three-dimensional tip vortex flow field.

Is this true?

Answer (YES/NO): NO